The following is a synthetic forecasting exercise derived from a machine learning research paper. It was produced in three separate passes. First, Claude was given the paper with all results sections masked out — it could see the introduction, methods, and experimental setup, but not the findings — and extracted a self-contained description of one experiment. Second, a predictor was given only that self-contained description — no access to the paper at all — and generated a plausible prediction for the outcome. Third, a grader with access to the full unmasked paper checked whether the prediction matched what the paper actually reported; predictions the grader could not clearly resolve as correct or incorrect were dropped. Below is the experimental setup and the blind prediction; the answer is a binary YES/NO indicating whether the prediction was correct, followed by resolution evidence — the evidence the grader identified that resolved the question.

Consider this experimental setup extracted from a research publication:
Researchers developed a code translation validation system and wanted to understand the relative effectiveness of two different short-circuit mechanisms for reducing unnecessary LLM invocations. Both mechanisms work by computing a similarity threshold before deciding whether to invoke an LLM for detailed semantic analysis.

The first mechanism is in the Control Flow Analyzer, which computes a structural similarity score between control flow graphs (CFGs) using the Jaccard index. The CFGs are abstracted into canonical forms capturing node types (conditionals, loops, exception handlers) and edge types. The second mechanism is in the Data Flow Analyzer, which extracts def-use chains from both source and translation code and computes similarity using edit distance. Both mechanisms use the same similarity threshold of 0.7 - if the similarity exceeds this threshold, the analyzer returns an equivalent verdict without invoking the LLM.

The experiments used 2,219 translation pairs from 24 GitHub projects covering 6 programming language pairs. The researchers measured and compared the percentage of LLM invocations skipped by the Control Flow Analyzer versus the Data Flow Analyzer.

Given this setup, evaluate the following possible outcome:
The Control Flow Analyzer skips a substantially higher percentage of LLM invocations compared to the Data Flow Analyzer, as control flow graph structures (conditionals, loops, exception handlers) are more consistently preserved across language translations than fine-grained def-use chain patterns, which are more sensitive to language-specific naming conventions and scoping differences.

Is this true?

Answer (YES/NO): NO